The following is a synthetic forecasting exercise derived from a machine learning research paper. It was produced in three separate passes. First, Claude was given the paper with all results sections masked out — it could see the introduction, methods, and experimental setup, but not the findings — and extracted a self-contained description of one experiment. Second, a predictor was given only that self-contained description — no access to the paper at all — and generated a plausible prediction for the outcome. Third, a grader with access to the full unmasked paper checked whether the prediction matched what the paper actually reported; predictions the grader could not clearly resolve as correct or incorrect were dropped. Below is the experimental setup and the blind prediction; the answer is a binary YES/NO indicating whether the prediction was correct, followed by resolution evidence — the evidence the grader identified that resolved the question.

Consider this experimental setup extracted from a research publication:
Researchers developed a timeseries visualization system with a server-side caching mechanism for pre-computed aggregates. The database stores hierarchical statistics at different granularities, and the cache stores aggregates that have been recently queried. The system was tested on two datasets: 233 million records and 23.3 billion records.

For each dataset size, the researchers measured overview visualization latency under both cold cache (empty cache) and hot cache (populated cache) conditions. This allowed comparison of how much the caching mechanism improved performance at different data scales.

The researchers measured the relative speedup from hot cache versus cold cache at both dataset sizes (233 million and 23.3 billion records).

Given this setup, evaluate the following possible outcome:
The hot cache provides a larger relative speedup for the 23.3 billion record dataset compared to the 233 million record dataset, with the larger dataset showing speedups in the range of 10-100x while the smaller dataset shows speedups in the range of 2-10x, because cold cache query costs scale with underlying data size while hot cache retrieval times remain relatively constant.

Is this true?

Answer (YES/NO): NO